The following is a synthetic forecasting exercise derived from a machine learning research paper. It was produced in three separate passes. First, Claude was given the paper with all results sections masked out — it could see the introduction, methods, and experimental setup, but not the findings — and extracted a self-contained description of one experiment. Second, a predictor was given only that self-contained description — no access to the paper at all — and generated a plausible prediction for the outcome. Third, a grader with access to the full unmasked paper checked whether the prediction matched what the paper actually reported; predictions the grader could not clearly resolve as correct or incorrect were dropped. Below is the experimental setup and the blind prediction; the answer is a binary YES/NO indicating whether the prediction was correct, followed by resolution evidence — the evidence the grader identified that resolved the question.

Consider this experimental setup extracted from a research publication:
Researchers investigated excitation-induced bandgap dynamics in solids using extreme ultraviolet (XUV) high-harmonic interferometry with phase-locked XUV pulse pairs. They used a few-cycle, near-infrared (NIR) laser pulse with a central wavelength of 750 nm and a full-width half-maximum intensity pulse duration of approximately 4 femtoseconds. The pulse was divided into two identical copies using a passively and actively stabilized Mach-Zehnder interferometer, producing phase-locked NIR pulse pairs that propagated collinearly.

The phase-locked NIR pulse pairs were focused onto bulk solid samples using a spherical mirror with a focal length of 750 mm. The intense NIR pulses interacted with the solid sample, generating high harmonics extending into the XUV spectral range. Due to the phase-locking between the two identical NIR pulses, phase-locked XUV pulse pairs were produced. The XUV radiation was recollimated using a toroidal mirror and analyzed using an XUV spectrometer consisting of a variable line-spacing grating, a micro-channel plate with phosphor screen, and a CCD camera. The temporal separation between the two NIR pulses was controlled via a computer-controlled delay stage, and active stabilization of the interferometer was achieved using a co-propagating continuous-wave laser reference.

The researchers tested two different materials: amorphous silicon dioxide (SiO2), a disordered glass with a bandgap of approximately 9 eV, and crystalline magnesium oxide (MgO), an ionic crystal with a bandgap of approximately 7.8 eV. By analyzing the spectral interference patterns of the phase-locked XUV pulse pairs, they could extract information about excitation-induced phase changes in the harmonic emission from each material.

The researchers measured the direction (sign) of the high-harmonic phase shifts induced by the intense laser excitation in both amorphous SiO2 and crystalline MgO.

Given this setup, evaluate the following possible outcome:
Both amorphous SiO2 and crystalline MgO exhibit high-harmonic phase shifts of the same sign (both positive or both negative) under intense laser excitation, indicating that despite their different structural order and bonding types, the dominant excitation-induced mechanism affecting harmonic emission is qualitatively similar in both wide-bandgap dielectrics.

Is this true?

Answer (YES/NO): NO